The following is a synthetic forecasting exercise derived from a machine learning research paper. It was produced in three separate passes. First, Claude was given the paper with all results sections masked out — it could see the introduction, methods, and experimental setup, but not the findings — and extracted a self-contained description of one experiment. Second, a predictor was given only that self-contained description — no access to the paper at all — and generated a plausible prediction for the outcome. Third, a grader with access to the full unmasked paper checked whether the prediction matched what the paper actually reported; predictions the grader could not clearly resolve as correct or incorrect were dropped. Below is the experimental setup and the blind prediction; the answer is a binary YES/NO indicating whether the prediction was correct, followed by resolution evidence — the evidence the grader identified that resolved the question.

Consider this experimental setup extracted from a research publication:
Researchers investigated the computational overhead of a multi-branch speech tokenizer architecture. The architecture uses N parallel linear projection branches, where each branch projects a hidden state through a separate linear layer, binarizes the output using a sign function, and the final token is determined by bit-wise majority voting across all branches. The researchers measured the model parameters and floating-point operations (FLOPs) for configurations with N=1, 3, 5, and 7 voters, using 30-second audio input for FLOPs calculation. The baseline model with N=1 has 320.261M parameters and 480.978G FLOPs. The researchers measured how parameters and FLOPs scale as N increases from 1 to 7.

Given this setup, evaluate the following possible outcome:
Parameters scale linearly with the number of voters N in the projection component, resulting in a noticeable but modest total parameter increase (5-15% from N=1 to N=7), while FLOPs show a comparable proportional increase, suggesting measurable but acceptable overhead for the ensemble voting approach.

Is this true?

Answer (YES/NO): NO